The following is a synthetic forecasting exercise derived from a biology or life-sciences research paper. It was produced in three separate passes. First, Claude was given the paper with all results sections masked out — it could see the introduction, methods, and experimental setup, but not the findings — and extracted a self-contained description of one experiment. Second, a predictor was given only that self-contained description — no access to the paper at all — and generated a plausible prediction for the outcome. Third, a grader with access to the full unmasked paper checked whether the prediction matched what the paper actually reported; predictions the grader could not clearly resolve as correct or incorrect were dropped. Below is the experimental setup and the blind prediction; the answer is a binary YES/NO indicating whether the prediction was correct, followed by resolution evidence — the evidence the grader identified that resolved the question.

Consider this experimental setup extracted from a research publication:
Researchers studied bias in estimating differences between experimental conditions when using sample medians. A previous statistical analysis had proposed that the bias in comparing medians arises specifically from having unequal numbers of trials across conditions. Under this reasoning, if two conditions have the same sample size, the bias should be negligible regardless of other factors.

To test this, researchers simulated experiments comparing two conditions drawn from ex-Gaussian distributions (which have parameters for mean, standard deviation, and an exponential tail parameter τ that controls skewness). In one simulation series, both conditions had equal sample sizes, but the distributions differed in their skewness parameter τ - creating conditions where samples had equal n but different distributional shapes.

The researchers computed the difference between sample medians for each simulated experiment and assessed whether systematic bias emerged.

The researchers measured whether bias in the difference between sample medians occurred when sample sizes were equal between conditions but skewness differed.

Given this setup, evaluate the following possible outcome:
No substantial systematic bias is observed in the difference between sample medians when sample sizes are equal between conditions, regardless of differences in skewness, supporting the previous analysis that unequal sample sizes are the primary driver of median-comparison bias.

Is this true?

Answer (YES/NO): NO